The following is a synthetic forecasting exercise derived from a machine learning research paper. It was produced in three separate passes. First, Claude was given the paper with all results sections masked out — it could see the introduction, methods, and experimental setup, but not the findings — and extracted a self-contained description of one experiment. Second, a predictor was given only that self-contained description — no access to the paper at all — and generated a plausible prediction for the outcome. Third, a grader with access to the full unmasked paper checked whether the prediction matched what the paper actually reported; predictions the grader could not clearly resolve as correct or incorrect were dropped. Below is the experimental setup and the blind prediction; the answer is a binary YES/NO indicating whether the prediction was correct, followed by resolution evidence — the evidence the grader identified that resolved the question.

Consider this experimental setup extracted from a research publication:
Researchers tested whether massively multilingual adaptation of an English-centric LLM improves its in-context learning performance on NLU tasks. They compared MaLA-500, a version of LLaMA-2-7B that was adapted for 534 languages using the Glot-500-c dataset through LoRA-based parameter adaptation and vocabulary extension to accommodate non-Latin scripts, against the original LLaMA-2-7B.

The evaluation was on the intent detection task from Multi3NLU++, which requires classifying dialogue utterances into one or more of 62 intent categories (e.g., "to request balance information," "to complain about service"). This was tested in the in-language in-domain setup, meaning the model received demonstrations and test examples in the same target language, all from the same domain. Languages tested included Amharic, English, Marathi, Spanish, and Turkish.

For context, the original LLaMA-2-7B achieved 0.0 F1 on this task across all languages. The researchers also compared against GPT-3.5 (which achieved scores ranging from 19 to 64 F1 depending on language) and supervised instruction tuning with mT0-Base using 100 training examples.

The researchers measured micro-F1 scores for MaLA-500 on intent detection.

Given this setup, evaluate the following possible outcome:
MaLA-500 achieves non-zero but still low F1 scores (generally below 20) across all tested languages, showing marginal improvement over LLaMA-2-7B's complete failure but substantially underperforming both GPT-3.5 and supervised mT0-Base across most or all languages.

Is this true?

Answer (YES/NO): NO